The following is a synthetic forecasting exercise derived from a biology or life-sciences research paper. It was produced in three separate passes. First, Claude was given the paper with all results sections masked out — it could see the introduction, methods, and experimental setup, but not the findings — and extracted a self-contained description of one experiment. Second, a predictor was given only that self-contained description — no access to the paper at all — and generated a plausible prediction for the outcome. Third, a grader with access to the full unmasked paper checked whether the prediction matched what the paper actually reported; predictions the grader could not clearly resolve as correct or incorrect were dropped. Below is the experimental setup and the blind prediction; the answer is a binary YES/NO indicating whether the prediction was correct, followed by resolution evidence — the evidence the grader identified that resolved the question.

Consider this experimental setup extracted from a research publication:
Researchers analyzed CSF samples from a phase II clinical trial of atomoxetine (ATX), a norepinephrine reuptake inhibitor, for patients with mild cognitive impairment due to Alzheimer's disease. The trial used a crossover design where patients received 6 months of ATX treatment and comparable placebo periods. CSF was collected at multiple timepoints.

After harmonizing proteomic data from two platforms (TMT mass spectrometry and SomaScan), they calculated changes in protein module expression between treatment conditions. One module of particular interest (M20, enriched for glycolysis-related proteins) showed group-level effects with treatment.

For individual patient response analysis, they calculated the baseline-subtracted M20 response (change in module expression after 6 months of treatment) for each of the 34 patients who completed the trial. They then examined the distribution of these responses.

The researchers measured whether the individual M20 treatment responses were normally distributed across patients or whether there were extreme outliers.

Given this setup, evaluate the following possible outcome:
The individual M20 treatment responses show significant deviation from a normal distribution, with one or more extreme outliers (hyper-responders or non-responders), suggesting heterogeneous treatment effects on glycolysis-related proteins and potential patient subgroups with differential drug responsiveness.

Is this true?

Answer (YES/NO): YES